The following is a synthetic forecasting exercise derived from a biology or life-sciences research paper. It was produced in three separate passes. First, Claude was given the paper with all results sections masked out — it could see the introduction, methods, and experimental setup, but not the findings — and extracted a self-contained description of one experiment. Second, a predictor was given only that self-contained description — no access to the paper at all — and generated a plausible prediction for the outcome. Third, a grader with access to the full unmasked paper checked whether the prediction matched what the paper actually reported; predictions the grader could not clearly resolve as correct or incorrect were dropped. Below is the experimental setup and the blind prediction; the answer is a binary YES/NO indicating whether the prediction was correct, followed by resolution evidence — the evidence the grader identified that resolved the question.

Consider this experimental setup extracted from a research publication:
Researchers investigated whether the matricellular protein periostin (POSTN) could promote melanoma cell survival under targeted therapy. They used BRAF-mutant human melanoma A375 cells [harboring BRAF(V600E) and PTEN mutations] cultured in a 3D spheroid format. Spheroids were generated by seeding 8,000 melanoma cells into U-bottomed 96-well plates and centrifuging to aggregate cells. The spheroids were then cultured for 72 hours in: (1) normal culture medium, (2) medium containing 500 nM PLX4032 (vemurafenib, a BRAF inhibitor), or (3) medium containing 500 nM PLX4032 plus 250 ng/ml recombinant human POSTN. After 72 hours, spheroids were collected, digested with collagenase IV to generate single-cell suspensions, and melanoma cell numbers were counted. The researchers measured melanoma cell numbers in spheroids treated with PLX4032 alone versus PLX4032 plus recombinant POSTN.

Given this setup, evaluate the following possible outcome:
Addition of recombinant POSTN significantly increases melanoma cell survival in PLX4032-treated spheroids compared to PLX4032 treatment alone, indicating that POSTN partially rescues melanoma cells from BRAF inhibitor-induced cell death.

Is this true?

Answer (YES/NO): YES